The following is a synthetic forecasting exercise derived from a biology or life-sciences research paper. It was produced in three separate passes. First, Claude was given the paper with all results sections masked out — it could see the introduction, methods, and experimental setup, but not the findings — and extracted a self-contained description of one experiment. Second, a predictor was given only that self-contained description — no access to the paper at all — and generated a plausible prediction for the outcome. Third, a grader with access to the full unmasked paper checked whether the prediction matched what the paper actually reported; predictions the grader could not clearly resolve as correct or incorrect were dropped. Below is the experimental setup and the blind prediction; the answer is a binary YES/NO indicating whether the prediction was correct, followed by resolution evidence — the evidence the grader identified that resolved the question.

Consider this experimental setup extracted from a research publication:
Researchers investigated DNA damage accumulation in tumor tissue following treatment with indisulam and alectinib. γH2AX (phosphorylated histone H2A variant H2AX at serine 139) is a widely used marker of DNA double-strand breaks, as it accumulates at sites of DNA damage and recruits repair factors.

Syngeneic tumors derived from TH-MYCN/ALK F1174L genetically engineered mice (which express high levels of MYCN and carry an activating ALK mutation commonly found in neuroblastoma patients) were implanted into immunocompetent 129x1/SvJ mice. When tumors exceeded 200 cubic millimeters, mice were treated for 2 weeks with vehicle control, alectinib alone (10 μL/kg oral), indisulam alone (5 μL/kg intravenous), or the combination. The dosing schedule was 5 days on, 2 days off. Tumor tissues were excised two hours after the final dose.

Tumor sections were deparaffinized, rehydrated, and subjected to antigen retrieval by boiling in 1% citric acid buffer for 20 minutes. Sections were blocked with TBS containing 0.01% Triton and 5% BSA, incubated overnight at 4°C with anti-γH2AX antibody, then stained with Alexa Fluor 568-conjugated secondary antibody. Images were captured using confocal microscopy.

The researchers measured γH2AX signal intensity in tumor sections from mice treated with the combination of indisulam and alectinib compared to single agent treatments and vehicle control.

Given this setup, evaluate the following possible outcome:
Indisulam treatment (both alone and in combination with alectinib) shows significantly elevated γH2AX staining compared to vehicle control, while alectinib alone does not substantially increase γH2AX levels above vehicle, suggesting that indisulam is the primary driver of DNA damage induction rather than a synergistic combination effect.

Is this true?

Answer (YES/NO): NO